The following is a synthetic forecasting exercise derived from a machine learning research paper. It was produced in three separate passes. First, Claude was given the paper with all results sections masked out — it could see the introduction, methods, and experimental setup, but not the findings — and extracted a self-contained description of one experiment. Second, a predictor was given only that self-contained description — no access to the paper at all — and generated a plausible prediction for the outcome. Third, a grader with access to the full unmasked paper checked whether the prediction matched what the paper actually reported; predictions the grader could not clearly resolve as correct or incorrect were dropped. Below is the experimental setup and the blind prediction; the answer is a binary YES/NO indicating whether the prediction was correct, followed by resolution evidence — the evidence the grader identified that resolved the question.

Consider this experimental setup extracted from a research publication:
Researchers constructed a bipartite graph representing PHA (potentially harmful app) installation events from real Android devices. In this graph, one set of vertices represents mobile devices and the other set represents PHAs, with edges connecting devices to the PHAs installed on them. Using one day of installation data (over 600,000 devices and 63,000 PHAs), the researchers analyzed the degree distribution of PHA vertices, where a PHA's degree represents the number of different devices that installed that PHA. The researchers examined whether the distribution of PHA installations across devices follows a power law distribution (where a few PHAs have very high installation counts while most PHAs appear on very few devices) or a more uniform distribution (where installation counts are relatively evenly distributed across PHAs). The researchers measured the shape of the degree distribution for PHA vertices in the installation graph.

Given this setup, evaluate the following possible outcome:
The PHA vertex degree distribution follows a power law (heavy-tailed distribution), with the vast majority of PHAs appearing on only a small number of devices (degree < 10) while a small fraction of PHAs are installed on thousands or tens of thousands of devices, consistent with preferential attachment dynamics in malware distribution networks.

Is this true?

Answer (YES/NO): YES